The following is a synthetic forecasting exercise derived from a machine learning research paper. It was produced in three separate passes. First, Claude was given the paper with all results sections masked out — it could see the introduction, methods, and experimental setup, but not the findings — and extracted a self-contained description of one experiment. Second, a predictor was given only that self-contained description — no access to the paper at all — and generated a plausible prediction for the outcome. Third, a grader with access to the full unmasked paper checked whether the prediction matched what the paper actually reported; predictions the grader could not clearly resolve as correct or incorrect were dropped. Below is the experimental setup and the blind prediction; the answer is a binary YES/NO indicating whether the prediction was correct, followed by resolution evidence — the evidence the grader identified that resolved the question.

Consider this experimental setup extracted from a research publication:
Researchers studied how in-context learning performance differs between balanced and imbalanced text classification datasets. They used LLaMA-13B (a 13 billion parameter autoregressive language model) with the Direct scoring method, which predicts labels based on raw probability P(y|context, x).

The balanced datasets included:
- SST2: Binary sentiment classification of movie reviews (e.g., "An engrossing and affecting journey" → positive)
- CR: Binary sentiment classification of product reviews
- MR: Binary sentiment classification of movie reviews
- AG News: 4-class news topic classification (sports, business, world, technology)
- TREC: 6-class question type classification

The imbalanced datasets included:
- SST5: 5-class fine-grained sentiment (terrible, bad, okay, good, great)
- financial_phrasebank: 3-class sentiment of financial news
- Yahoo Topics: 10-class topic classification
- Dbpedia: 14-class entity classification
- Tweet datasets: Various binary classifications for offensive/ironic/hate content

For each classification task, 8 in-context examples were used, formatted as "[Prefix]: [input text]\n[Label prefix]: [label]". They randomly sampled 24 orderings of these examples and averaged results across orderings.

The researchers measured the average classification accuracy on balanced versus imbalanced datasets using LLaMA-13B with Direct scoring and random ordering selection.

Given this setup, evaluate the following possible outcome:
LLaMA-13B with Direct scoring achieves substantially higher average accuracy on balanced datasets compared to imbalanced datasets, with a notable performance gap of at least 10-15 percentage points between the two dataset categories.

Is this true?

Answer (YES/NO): YES